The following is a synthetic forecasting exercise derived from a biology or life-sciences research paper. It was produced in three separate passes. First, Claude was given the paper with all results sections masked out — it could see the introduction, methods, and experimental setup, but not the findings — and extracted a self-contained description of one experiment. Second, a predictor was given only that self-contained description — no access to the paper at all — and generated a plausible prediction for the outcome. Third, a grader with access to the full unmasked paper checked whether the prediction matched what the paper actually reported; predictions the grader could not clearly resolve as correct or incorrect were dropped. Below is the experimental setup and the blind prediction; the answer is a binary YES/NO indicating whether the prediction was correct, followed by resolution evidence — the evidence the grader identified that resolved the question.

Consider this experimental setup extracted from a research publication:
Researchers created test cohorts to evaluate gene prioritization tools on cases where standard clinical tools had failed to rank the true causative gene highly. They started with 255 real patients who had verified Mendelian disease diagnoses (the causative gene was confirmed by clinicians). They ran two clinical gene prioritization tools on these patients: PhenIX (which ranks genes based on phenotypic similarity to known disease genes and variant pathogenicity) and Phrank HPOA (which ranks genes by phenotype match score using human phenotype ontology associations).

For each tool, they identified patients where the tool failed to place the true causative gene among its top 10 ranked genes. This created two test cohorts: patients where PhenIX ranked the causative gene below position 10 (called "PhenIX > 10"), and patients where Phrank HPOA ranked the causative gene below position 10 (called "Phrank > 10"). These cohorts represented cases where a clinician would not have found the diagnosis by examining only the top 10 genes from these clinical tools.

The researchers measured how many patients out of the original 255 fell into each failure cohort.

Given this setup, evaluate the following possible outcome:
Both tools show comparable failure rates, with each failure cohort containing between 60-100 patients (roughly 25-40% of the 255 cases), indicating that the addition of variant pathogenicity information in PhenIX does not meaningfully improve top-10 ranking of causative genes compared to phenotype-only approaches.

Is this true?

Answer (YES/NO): NO